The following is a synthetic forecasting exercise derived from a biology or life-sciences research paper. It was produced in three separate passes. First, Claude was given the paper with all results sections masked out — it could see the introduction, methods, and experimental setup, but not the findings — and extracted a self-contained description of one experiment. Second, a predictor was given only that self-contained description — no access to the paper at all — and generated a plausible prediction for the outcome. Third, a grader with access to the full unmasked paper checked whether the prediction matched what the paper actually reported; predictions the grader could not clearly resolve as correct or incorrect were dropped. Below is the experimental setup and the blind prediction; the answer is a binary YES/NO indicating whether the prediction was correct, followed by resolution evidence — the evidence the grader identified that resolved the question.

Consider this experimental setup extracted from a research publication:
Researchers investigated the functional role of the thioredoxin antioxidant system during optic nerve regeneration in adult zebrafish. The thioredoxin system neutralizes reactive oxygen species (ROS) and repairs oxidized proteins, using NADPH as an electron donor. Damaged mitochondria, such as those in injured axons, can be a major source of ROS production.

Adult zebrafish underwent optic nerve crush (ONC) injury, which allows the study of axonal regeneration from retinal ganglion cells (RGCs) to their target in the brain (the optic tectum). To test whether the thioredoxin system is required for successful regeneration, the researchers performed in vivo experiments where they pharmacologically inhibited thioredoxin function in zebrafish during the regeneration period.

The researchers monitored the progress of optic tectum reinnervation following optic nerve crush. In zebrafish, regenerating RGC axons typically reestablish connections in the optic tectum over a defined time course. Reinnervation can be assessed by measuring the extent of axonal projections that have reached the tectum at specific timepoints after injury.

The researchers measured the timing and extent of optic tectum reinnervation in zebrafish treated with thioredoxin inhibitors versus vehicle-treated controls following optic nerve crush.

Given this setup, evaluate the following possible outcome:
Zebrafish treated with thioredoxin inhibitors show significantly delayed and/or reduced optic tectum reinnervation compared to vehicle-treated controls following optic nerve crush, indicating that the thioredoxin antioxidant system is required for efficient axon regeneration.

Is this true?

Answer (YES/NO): YES